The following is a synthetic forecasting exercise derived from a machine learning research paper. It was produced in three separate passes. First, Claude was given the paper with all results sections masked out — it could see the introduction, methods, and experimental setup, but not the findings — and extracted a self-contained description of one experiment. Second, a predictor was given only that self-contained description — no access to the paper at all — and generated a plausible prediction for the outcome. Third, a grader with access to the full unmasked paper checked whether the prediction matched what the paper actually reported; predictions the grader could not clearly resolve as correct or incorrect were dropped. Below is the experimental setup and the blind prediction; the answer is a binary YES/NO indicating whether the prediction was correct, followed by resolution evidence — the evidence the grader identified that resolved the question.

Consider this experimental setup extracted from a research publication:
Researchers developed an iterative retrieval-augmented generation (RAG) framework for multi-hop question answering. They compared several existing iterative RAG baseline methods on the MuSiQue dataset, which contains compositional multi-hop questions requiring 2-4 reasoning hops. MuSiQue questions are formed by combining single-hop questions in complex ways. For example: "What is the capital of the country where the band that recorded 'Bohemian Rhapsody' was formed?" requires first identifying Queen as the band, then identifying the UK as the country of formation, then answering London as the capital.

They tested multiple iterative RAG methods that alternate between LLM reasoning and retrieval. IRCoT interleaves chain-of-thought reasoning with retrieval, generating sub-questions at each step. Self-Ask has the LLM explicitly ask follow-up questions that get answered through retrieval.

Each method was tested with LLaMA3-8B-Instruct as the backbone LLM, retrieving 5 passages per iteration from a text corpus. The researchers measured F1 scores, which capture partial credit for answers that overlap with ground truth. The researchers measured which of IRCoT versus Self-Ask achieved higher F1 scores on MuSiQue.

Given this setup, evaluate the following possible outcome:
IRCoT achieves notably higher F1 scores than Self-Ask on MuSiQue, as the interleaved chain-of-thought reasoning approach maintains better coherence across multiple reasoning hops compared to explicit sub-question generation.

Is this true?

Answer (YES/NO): YES